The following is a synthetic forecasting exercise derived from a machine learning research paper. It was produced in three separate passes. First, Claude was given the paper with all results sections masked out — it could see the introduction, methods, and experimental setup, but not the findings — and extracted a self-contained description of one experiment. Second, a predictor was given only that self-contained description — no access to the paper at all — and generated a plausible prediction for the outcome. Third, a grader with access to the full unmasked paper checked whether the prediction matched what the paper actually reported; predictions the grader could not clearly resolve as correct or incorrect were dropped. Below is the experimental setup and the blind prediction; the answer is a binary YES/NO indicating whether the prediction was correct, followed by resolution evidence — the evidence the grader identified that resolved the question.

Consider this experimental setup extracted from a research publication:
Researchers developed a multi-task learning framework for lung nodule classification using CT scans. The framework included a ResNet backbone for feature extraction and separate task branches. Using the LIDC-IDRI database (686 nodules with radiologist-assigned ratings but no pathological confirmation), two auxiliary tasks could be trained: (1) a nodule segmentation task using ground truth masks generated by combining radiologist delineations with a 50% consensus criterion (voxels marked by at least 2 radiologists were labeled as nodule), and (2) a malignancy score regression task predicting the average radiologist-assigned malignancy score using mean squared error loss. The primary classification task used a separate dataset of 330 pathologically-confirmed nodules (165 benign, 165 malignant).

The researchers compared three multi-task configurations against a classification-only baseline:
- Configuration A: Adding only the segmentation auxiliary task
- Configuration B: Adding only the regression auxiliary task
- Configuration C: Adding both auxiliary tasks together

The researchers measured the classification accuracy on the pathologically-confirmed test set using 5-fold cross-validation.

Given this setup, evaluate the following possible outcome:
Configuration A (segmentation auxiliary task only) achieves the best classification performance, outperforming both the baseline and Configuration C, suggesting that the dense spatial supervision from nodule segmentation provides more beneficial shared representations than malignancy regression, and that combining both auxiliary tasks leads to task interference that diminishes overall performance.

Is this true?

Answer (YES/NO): NO